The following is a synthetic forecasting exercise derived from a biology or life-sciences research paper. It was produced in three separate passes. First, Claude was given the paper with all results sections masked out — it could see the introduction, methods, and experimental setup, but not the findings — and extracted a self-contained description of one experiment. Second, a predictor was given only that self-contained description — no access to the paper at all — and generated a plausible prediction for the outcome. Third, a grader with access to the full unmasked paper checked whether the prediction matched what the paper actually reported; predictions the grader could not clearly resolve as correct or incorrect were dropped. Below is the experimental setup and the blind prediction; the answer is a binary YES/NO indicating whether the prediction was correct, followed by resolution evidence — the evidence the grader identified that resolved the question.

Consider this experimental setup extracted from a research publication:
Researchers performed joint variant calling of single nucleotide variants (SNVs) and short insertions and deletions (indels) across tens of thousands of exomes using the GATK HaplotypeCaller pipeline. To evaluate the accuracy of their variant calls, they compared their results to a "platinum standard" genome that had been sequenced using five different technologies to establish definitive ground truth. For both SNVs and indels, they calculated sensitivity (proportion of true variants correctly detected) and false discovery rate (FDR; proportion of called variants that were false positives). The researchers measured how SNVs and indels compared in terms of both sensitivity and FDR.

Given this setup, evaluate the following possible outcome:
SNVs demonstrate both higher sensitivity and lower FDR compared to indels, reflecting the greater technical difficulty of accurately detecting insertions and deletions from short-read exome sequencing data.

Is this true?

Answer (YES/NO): YES